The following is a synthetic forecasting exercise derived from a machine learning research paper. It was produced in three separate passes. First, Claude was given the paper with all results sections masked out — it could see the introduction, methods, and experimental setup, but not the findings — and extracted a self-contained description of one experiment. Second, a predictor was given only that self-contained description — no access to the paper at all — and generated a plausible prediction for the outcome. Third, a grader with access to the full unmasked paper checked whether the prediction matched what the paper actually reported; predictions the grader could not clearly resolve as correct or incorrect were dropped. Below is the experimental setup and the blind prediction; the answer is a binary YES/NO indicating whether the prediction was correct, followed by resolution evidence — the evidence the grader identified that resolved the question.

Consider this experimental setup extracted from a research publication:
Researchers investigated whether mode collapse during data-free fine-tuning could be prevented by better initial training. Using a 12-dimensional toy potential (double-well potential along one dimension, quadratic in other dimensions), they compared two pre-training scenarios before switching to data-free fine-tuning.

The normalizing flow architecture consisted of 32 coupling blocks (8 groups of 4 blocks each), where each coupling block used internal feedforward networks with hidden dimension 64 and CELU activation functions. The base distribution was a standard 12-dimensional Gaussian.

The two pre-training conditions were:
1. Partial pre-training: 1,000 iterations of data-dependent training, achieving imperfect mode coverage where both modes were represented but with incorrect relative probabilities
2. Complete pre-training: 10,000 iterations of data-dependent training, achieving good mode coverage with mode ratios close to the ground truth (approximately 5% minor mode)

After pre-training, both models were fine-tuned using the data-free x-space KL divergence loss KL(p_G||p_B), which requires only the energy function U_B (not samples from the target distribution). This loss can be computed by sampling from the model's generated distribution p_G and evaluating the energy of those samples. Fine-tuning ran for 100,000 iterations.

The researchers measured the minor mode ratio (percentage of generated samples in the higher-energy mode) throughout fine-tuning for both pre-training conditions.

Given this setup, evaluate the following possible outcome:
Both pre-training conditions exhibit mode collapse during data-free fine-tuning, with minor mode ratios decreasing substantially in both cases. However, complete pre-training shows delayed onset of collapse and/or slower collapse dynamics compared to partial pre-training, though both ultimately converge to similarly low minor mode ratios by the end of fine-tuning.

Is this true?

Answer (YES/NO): NO